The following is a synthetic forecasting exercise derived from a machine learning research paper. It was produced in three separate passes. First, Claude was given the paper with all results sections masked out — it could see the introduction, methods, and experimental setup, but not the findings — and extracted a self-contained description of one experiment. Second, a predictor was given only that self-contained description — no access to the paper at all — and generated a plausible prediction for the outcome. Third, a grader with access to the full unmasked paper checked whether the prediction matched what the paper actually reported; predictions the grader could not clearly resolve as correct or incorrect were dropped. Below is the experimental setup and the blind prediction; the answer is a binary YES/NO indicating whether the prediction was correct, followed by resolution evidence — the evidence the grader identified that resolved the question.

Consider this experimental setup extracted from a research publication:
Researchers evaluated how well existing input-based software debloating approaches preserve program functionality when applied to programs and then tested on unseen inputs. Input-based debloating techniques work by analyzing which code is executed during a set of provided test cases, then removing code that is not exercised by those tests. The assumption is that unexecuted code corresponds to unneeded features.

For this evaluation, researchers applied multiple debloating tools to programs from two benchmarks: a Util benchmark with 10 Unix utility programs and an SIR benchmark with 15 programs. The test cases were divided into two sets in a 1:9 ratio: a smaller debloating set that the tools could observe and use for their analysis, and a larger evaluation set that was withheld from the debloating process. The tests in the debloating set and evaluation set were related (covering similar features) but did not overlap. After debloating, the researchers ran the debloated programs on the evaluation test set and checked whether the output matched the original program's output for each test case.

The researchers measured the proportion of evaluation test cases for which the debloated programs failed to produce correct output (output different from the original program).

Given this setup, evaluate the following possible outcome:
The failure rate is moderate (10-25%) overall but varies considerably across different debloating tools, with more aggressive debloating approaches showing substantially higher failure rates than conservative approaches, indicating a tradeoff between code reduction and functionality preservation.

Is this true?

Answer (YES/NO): NO